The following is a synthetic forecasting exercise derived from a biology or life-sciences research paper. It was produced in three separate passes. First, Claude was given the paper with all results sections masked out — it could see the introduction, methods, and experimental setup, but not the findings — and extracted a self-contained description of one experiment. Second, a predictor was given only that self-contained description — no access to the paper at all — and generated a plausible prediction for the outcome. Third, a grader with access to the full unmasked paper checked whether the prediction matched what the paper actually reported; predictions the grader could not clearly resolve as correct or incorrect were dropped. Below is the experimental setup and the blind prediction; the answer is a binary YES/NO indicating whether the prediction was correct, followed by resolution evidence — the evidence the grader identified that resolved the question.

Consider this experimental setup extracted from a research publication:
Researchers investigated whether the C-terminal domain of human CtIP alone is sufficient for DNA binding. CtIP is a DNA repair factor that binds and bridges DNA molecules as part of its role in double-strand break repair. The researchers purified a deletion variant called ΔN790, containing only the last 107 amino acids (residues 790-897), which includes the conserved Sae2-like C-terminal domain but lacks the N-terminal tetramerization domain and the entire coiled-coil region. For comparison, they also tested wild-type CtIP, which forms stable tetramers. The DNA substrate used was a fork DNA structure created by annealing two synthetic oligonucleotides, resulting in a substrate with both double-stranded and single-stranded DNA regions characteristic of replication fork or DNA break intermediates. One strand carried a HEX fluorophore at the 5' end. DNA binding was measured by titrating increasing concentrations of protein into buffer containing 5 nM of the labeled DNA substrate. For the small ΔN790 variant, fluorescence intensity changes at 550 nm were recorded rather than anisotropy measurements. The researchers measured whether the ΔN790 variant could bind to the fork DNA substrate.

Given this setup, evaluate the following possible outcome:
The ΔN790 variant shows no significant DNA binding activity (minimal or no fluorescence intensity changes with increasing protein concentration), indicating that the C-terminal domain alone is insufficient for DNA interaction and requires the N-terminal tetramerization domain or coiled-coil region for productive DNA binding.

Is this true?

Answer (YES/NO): NO